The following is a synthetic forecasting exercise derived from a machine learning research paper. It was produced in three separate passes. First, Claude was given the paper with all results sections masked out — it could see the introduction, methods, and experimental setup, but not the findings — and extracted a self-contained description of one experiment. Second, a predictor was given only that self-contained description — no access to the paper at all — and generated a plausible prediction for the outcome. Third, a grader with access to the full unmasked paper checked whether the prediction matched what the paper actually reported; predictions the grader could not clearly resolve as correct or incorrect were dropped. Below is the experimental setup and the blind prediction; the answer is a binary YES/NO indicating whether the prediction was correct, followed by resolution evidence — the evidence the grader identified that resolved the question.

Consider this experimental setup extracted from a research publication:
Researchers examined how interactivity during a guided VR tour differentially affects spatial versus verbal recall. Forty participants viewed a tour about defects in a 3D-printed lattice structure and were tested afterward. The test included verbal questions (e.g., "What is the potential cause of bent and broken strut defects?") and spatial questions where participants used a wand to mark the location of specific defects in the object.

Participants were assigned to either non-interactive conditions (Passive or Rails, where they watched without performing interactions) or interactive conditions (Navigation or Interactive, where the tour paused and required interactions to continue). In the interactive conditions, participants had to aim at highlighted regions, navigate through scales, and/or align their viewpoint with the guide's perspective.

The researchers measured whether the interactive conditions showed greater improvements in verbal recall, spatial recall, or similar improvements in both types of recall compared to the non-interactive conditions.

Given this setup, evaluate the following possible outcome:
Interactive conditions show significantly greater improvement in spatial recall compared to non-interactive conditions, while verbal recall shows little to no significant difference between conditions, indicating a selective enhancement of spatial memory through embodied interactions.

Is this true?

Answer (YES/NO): NO